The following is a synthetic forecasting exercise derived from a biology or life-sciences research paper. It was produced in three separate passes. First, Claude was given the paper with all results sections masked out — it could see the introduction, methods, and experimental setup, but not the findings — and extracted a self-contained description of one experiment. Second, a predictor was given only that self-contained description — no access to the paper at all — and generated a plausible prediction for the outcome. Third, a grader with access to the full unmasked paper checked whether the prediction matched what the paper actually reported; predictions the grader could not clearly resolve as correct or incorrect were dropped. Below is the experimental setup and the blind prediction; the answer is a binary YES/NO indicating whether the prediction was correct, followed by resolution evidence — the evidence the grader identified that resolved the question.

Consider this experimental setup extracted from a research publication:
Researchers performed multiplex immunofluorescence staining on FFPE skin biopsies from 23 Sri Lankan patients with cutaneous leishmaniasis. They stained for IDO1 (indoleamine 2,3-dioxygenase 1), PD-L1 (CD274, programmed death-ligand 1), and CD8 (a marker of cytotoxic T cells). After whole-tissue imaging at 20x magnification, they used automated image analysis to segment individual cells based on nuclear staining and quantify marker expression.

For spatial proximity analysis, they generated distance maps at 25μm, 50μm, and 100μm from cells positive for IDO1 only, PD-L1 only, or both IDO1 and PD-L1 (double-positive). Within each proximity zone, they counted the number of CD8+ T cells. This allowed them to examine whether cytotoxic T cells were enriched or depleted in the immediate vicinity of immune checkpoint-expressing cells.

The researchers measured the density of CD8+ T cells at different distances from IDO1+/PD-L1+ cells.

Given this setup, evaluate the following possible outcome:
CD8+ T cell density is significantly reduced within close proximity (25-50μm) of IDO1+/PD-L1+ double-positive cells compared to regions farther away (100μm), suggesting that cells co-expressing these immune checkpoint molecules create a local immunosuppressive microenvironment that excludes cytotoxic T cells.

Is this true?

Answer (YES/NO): NO